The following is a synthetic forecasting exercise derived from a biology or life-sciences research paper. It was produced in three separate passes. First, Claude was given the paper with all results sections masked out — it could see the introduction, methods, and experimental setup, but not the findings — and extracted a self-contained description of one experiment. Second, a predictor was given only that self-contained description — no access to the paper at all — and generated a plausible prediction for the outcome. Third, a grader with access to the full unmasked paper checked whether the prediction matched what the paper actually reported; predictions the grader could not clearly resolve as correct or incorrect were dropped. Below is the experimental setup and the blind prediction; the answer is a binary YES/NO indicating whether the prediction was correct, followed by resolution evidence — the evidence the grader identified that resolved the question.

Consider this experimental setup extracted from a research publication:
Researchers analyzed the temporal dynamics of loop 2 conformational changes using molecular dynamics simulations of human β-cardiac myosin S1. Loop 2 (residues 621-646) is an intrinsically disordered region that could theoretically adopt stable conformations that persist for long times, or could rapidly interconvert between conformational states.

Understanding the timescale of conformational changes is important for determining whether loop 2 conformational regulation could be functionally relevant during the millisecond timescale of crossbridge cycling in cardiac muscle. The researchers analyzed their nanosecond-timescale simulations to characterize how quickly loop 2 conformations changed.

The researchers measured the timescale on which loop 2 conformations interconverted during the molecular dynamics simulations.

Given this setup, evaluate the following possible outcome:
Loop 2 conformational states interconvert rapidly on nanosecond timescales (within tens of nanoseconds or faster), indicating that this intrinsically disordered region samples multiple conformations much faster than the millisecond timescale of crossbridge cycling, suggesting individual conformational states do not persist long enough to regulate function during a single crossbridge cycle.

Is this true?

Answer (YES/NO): NO